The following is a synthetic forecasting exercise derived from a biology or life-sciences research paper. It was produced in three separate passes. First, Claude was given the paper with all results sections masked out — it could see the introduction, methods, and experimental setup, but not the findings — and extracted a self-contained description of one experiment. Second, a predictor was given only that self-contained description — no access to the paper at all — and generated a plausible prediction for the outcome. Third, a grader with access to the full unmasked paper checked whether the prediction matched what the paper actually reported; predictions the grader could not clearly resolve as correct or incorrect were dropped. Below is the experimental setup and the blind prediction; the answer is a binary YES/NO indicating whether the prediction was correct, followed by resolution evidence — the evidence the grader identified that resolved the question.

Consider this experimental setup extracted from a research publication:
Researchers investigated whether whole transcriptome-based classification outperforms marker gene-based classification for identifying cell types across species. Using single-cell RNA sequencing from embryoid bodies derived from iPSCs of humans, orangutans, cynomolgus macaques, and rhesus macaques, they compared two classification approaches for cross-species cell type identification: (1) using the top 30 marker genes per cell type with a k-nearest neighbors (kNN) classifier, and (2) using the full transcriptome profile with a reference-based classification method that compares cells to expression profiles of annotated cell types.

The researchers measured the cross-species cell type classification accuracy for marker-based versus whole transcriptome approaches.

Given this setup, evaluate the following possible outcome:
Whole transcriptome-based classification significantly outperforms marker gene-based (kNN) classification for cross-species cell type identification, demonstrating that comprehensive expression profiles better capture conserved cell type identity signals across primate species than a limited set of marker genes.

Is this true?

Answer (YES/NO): YES